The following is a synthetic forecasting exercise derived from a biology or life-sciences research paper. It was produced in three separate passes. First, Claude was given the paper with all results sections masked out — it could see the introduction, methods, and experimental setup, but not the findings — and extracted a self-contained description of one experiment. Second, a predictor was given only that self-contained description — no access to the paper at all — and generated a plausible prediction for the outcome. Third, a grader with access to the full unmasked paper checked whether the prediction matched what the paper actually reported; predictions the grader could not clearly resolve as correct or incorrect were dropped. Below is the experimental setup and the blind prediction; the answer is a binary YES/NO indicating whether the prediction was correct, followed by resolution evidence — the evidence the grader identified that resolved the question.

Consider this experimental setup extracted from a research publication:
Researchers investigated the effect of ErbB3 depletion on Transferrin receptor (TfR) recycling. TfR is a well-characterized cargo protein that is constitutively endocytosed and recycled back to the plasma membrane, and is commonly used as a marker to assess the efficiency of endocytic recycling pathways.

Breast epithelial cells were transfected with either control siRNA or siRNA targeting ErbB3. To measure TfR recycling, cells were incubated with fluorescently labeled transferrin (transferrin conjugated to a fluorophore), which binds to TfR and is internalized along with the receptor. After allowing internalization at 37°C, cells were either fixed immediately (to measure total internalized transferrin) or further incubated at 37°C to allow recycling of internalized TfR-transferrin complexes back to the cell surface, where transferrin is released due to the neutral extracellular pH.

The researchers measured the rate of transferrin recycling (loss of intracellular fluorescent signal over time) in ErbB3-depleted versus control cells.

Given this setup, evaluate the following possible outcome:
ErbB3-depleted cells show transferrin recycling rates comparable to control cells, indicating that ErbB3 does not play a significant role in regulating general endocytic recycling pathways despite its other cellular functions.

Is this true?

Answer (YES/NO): NO